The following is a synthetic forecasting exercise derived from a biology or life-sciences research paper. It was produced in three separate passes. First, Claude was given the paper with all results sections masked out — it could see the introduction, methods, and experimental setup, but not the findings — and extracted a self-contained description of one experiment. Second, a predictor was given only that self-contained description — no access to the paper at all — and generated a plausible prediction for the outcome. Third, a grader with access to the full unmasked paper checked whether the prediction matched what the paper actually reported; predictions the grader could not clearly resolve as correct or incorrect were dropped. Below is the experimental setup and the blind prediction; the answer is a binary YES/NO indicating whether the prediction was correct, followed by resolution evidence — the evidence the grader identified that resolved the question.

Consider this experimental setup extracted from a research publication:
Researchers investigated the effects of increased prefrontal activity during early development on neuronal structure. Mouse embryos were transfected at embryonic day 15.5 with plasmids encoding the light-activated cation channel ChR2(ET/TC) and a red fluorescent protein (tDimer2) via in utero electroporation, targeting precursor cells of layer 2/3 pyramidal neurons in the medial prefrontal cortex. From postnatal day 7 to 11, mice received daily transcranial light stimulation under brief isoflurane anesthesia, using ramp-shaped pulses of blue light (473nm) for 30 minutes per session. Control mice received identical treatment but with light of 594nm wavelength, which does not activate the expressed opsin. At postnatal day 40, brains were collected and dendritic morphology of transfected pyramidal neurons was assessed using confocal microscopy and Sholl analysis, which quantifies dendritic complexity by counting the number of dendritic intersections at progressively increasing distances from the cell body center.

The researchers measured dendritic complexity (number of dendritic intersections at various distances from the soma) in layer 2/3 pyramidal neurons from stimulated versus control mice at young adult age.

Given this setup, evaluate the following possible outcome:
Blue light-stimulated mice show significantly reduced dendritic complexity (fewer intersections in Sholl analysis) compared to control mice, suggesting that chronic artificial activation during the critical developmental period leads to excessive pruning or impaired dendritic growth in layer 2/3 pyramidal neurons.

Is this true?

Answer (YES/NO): NO